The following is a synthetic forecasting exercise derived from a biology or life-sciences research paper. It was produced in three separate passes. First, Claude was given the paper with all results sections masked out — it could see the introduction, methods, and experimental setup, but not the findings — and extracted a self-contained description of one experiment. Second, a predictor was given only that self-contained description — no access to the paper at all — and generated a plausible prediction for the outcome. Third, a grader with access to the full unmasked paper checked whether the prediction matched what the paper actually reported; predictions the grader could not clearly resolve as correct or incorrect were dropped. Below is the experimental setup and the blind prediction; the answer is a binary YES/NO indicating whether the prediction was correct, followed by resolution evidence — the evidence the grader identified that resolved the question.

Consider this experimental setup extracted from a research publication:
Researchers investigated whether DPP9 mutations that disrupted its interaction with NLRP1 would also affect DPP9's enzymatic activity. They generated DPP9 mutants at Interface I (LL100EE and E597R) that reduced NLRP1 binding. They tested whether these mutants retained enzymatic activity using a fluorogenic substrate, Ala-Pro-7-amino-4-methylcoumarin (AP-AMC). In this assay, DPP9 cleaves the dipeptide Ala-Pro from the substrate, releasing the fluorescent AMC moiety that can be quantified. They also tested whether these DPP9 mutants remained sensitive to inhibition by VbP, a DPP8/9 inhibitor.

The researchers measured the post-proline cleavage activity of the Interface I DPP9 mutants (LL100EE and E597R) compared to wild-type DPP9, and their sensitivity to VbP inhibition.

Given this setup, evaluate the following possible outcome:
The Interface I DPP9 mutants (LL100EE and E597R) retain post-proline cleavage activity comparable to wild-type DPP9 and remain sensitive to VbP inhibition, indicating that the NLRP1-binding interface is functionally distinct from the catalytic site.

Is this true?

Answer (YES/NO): YES